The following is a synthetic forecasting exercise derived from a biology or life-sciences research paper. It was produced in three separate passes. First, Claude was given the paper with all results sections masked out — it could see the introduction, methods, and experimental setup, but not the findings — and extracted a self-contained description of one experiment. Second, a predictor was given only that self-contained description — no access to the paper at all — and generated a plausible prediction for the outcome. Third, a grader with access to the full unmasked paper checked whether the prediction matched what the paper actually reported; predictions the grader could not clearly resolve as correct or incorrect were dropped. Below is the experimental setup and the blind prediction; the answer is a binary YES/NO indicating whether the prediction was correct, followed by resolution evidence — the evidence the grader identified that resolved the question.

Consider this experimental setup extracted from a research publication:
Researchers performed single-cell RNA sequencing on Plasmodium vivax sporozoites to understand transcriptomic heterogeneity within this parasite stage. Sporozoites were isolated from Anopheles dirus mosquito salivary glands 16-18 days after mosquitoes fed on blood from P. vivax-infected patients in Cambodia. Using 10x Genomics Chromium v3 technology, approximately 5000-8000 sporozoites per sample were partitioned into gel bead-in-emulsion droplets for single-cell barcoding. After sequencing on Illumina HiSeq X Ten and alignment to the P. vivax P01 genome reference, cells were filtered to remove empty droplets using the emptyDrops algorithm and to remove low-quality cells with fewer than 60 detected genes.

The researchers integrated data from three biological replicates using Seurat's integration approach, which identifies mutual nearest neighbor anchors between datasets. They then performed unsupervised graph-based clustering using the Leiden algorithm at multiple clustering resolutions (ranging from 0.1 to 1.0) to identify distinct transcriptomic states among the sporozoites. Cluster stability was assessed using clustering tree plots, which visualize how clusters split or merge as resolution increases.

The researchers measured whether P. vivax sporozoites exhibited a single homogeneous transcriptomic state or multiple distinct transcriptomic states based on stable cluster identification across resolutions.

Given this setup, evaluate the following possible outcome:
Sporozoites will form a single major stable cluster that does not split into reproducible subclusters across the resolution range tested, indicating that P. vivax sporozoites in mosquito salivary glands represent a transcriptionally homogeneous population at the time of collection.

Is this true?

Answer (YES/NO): NO